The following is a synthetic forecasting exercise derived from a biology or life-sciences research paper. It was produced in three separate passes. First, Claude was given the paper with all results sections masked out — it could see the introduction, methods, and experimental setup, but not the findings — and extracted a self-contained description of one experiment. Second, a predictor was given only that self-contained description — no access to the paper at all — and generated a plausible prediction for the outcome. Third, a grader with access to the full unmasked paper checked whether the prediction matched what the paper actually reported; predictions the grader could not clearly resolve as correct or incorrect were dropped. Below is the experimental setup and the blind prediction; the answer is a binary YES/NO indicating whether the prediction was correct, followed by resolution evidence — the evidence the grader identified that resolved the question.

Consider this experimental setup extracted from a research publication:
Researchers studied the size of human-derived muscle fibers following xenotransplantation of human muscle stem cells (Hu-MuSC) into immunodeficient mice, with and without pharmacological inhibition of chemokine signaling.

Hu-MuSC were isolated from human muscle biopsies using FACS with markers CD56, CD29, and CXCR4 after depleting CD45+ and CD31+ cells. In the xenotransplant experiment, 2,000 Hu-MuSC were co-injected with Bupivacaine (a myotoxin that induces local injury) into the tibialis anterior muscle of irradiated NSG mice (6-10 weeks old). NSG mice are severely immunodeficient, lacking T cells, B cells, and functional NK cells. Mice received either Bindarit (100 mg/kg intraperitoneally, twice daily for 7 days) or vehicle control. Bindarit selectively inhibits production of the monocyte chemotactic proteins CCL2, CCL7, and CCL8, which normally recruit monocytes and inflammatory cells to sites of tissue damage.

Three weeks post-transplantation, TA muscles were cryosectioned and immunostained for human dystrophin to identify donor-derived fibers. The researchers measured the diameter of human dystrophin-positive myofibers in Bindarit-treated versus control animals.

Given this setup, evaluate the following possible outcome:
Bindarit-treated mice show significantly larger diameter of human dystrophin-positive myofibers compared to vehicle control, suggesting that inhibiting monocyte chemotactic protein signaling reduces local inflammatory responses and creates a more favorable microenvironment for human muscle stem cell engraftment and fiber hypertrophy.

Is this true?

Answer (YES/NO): YES